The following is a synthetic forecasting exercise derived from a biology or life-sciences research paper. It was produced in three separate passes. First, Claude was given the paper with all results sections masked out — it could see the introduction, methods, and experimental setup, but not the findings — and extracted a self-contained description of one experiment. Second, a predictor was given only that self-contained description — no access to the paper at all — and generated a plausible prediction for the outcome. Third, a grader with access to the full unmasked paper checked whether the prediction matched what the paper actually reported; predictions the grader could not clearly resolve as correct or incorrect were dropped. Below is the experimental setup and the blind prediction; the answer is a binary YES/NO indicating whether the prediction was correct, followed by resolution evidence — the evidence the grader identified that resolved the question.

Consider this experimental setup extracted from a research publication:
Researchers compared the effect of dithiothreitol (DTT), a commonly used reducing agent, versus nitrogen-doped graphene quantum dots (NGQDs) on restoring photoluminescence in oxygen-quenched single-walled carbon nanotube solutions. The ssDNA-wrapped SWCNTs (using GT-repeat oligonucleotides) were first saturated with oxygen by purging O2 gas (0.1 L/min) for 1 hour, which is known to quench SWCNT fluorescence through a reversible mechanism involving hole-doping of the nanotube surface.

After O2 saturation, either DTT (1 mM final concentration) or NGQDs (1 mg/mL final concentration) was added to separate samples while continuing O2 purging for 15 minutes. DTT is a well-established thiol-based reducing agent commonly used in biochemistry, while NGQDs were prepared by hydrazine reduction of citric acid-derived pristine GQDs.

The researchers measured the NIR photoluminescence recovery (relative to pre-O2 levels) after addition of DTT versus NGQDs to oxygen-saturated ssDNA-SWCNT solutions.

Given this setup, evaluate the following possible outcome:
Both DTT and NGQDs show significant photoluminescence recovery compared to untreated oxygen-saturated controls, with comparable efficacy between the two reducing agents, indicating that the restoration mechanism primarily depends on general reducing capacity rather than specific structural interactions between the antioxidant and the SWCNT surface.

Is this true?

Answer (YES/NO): NO